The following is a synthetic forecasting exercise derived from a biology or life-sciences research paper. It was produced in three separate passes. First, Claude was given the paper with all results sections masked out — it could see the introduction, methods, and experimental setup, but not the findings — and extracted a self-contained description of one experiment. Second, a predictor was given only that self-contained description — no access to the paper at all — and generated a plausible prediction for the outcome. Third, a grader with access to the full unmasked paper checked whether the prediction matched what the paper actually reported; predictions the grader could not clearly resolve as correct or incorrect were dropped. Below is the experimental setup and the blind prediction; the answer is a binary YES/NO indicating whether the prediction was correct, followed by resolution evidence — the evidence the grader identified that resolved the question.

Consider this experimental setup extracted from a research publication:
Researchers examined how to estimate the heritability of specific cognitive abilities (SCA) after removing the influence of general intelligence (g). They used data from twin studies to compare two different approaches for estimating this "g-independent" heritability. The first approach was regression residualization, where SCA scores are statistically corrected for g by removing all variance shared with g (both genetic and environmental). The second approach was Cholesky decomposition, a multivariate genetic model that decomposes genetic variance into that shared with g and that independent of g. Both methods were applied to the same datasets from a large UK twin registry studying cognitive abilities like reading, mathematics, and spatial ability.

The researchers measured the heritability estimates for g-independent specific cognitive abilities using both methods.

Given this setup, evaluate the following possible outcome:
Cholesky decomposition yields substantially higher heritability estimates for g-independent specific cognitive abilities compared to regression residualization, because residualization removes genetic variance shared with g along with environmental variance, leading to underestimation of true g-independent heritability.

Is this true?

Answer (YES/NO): NO